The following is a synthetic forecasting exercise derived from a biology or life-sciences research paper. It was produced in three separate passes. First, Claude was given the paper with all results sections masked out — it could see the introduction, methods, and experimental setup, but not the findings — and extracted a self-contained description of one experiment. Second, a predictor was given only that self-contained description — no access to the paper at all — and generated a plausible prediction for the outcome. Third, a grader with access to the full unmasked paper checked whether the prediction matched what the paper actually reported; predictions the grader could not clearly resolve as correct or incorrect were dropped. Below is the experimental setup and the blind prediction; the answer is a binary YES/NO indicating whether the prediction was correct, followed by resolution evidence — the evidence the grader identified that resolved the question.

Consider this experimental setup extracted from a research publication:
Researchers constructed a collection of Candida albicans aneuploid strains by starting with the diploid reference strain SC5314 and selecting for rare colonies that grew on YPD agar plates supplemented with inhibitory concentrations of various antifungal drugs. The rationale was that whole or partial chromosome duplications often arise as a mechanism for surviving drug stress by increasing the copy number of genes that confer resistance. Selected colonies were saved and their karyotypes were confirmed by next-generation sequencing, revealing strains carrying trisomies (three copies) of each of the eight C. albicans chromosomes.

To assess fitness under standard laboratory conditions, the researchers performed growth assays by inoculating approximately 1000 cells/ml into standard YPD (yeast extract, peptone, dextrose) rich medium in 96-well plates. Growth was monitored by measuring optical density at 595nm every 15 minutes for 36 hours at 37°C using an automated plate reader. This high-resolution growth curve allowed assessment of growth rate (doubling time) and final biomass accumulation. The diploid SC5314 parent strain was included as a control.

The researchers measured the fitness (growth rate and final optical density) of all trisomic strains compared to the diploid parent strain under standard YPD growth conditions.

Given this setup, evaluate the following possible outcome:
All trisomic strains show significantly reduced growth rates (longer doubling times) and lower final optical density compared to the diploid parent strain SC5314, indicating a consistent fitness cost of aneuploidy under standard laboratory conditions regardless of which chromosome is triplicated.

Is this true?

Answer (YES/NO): NO